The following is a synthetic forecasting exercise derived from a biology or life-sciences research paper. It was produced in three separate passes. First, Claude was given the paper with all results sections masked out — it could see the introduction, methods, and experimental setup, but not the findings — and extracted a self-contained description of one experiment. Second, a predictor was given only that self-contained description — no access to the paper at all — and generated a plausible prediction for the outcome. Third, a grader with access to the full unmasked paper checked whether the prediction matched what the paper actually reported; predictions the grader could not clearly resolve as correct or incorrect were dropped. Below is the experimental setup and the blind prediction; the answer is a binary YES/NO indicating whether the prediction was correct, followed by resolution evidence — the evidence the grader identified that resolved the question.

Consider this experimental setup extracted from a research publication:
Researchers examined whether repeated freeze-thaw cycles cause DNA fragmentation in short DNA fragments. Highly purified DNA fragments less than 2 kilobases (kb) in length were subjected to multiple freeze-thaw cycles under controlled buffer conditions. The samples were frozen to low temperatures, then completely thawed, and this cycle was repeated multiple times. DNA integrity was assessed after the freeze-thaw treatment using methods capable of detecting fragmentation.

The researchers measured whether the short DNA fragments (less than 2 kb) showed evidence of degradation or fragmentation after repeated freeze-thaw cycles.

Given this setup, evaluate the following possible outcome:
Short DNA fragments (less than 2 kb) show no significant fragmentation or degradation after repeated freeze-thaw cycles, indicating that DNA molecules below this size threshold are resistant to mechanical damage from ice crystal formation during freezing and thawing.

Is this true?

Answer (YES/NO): YES